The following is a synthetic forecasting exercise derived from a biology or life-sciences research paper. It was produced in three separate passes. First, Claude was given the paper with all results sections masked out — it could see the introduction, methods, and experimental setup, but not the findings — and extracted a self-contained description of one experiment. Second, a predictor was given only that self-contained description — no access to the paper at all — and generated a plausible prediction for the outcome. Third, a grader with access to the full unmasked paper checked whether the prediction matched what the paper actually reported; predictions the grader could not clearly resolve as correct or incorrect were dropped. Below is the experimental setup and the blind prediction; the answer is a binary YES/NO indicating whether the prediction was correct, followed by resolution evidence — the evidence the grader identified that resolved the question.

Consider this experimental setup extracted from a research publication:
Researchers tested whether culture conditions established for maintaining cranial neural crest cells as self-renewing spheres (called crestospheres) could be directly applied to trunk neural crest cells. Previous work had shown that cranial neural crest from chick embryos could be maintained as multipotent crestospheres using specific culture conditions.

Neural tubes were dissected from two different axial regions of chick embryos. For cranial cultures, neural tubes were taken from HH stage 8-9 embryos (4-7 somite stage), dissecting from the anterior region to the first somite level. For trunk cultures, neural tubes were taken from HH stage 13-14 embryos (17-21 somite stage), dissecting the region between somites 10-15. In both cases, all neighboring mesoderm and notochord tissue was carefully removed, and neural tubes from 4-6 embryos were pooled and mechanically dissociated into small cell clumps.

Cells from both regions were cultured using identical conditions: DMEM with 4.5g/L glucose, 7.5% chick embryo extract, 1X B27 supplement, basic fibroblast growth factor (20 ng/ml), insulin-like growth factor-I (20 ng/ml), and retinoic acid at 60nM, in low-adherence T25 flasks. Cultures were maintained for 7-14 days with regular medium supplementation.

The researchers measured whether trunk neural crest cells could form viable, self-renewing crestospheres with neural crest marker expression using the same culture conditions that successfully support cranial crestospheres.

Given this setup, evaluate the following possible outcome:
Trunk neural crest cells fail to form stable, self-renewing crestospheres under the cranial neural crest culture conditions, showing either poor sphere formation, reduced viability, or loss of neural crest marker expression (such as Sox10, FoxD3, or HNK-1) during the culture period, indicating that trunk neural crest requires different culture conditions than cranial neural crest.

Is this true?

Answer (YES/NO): YES